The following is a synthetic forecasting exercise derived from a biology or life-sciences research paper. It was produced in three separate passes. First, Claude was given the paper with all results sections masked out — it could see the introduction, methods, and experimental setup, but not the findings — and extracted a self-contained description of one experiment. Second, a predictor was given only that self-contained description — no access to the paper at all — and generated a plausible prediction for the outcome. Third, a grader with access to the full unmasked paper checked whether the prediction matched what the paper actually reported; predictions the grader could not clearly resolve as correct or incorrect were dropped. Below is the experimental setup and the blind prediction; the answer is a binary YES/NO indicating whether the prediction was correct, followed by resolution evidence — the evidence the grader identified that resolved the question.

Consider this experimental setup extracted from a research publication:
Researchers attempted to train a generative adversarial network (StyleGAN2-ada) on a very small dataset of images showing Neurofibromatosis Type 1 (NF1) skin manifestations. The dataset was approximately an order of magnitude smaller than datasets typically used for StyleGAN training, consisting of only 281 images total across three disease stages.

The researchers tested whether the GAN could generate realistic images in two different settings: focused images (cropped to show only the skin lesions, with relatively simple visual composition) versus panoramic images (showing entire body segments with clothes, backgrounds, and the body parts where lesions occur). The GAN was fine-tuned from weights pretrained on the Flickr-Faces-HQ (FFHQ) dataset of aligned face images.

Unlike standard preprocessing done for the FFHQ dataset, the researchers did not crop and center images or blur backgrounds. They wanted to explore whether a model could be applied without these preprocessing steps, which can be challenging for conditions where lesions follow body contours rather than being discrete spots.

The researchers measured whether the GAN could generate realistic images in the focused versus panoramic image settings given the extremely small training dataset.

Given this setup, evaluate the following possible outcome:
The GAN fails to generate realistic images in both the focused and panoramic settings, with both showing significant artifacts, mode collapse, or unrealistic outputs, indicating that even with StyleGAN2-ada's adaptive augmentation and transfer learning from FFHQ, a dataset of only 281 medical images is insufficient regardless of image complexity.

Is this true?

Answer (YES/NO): NO